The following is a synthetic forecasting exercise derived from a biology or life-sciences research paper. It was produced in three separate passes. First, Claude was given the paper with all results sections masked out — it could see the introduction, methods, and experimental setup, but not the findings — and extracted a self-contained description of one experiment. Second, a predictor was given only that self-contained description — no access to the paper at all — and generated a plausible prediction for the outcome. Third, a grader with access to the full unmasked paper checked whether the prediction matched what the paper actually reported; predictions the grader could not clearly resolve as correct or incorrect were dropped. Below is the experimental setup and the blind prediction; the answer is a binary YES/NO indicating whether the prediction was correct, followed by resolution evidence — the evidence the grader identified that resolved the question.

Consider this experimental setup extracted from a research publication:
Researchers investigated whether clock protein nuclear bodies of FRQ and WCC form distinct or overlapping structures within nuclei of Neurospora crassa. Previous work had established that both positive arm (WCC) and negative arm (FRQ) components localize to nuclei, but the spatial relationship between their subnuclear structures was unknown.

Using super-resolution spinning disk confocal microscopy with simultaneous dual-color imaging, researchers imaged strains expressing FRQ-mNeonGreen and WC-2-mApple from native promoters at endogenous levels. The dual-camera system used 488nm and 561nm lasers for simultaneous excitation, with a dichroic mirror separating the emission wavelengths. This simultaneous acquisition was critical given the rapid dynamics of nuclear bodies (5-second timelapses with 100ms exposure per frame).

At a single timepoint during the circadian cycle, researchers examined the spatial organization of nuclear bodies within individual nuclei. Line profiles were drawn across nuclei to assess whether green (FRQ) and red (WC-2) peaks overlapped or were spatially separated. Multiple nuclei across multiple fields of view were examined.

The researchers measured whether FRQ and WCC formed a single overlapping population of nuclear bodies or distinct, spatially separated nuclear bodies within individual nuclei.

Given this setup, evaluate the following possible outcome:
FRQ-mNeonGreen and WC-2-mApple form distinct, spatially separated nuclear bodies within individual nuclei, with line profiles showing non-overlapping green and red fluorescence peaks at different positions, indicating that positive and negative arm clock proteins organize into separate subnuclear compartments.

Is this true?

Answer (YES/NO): NO